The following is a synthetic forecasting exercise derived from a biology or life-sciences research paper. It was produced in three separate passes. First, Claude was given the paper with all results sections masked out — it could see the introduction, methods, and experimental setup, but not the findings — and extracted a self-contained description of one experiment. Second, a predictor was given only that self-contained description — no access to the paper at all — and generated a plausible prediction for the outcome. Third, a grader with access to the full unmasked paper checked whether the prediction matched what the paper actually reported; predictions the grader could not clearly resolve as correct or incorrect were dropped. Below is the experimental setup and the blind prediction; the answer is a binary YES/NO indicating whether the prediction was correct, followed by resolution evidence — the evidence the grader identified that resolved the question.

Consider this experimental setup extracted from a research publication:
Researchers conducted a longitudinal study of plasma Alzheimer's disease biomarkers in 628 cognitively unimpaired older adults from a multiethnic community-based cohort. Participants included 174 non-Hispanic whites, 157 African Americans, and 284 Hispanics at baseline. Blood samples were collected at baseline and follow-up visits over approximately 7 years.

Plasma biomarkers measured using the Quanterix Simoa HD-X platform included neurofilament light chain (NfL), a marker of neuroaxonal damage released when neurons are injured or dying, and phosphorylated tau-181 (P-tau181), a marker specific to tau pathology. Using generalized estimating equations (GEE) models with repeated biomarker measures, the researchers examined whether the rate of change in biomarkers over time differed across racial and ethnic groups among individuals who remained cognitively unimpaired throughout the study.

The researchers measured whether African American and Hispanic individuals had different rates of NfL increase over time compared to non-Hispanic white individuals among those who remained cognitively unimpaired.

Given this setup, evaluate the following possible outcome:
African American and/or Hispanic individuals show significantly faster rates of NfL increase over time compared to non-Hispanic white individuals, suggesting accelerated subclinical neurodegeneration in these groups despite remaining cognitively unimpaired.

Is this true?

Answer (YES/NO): YES